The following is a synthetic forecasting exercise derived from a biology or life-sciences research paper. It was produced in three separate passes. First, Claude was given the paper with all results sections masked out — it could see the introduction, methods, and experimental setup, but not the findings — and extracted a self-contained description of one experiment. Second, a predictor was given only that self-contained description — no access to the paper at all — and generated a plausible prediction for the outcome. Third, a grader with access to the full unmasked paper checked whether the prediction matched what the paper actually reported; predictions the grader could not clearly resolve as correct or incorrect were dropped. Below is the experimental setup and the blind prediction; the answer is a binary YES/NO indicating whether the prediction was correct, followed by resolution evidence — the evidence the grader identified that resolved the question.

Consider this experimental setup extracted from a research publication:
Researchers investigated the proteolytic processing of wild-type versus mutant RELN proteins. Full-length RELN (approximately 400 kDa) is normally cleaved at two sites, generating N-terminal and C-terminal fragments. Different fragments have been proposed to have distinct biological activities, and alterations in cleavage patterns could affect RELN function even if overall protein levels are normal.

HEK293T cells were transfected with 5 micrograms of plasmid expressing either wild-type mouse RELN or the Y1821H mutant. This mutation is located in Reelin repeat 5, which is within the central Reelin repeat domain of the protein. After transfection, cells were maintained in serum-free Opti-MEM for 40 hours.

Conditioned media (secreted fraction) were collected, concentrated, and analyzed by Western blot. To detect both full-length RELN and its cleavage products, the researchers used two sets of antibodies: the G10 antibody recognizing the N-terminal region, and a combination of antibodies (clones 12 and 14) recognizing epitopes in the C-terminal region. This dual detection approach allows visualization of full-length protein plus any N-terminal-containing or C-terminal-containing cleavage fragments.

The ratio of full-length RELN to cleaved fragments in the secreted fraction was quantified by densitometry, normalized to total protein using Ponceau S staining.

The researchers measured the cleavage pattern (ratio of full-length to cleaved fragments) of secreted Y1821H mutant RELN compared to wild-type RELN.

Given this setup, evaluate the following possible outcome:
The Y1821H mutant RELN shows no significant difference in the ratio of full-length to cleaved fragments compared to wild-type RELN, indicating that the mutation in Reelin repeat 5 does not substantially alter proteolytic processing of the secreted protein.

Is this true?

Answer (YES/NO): YES